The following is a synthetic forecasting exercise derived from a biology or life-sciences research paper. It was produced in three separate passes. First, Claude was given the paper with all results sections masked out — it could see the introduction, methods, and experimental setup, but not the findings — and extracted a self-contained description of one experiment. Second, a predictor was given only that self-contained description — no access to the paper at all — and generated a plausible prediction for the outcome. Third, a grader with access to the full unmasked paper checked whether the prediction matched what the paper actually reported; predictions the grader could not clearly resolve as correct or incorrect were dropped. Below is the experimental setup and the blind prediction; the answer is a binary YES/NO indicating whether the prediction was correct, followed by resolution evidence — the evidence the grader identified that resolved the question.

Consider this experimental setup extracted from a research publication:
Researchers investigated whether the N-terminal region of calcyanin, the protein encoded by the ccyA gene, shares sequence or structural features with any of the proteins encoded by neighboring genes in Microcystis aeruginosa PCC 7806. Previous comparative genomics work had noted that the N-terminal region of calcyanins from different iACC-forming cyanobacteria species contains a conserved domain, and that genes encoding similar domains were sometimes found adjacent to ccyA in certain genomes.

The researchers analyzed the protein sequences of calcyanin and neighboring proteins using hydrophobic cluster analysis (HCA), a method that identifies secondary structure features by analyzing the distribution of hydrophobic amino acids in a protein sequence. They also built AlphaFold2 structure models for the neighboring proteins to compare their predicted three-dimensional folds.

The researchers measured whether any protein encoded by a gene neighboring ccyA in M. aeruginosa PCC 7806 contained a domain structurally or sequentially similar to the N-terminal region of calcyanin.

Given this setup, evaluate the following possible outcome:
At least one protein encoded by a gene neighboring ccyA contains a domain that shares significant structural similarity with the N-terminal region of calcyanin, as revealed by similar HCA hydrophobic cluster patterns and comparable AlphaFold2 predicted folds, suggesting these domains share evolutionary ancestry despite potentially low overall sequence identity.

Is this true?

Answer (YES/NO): NO